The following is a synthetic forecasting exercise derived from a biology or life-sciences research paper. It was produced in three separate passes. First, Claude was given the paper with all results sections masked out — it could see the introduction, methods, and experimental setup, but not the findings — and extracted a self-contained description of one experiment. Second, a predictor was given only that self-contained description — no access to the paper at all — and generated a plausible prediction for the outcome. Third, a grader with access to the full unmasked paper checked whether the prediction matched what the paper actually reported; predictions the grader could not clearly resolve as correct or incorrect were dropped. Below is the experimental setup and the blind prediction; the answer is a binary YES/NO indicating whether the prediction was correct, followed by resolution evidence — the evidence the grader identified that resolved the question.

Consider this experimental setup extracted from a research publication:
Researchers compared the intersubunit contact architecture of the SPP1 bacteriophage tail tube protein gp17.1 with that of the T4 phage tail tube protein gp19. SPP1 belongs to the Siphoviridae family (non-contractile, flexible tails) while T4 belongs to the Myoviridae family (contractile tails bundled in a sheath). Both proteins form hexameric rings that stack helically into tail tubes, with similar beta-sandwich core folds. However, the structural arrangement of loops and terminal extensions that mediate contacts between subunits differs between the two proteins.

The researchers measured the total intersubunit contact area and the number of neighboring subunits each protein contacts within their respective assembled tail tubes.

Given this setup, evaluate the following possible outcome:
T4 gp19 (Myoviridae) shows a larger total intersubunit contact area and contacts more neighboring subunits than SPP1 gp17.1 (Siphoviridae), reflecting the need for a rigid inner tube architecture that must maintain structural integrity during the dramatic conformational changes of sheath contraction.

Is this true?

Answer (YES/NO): YES